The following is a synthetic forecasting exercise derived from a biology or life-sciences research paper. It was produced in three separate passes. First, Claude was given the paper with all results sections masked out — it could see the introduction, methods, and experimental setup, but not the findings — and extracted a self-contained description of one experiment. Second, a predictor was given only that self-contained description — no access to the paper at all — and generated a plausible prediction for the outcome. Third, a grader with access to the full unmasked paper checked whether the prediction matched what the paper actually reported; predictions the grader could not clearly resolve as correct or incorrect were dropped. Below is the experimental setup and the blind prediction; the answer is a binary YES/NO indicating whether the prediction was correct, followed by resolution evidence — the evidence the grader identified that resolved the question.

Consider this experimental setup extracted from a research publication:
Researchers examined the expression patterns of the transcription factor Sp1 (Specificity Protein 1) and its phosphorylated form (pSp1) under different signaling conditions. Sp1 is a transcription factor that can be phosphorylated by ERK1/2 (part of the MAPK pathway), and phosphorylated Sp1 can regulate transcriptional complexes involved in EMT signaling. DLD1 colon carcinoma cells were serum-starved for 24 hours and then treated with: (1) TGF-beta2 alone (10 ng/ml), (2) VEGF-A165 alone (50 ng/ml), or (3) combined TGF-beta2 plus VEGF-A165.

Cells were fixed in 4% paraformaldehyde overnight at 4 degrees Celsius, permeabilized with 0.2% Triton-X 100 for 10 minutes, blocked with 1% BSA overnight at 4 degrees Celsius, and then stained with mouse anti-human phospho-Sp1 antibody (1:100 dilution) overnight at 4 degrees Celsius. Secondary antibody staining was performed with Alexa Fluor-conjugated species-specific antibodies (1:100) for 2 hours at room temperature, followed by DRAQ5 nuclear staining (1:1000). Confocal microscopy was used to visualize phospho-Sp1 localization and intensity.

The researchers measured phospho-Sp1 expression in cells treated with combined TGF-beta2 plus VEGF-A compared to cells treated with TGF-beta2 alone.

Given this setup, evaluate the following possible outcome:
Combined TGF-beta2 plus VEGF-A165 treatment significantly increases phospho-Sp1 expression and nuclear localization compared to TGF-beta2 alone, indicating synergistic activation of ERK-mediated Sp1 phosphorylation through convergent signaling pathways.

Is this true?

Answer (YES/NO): NO